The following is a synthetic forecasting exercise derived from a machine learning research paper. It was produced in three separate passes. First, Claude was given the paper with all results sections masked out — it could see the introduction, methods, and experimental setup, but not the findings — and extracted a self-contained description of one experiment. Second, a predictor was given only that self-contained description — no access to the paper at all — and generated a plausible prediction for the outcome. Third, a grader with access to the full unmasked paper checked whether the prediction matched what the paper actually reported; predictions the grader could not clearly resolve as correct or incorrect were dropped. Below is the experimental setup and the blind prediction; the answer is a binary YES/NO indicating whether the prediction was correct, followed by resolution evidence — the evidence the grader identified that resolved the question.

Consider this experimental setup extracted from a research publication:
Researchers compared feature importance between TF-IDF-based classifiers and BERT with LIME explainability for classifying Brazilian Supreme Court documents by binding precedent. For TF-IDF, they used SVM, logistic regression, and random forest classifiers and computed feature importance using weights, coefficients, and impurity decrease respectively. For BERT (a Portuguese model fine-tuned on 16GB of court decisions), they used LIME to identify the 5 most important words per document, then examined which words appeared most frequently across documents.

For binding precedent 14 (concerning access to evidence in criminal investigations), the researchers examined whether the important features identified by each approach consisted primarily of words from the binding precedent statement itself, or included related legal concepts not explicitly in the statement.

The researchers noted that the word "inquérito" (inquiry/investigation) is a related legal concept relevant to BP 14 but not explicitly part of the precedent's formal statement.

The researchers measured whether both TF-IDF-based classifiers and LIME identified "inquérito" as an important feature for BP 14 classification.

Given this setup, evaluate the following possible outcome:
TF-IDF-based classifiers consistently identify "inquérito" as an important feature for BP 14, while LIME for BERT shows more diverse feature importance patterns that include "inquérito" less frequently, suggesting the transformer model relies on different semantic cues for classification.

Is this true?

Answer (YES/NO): NO